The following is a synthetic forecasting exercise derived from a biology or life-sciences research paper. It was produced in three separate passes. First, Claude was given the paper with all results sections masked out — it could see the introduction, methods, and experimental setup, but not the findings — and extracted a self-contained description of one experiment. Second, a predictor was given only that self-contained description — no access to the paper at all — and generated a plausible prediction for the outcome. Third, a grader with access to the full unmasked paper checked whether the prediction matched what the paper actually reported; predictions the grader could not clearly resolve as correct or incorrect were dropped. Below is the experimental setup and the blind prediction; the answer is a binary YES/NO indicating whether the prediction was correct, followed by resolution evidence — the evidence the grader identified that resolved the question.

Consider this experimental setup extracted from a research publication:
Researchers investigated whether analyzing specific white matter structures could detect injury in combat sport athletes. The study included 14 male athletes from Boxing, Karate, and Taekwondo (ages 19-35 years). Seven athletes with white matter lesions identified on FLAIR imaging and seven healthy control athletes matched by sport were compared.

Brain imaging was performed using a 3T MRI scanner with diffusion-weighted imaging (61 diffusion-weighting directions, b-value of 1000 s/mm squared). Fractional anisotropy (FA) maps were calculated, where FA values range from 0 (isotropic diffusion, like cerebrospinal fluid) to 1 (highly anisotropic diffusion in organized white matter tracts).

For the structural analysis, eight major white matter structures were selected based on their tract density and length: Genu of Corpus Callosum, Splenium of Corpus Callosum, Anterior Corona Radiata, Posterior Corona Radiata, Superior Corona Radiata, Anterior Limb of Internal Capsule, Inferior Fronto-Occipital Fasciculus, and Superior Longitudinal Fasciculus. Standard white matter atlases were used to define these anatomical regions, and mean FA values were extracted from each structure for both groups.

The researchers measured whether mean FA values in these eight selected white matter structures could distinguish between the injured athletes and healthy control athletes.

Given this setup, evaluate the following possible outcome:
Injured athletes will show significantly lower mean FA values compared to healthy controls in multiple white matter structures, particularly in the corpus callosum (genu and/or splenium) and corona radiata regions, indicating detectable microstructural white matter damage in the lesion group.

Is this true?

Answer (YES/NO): NO